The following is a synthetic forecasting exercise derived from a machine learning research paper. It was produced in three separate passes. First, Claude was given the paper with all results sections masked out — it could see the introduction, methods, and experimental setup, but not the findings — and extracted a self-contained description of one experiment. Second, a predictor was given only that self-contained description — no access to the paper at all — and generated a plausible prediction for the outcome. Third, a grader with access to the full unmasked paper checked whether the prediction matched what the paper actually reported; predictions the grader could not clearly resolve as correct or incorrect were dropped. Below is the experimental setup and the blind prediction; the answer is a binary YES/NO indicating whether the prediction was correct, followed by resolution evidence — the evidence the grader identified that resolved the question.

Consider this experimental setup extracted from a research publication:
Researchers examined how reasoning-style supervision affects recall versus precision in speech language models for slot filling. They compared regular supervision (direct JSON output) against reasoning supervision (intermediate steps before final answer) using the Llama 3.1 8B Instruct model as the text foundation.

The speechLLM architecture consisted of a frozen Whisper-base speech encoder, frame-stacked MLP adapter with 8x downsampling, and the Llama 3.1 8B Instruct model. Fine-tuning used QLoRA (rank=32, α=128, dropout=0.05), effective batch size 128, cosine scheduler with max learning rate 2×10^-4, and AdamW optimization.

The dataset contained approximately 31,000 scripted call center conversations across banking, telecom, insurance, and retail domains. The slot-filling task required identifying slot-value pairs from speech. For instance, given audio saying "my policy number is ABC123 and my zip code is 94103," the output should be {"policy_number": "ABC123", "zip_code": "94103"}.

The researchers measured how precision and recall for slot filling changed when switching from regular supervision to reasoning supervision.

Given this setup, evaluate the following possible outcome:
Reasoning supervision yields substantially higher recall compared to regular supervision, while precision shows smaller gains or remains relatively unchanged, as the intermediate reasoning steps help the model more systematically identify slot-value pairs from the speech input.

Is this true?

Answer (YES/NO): YES